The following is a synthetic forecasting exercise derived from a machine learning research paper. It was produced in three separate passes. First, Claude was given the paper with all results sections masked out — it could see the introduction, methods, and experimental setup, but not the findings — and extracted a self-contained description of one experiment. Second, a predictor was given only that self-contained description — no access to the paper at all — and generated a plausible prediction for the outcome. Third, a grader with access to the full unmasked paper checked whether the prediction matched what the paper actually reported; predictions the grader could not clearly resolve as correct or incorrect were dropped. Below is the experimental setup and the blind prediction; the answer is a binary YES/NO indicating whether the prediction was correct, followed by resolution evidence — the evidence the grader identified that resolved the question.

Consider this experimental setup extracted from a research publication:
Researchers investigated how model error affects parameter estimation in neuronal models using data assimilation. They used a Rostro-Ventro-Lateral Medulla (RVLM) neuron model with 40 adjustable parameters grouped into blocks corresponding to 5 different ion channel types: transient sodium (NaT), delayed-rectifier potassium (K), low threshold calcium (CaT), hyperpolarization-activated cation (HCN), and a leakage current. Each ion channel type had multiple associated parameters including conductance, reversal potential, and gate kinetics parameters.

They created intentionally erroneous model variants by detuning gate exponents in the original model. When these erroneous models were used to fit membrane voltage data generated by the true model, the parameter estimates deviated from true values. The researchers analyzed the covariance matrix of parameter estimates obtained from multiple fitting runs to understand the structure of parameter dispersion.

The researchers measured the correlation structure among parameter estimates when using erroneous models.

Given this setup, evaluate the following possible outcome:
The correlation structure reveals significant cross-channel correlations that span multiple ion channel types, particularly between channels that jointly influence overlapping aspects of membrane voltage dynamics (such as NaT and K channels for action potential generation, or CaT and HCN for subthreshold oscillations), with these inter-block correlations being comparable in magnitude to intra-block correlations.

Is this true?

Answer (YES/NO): NO